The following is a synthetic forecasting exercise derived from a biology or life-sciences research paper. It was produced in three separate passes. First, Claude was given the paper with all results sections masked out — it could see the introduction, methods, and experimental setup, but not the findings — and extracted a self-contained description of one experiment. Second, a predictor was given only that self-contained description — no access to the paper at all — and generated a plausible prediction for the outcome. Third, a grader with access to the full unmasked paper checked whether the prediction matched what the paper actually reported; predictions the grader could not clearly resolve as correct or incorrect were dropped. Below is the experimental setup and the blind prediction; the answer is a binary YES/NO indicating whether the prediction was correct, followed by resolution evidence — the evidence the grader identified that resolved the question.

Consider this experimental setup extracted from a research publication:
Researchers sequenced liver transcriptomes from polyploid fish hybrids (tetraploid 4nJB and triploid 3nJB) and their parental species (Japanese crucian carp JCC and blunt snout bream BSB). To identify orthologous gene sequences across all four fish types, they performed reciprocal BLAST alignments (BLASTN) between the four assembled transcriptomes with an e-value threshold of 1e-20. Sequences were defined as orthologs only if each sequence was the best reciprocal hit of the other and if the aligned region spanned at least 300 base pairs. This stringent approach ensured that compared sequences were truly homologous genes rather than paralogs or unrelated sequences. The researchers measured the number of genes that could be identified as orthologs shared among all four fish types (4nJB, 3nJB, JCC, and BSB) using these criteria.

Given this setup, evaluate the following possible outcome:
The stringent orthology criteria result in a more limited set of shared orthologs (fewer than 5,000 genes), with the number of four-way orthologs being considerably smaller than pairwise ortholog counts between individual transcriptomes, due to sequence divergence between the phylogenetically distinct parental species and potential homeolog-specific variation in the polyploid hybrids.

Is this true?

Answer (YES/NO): YES